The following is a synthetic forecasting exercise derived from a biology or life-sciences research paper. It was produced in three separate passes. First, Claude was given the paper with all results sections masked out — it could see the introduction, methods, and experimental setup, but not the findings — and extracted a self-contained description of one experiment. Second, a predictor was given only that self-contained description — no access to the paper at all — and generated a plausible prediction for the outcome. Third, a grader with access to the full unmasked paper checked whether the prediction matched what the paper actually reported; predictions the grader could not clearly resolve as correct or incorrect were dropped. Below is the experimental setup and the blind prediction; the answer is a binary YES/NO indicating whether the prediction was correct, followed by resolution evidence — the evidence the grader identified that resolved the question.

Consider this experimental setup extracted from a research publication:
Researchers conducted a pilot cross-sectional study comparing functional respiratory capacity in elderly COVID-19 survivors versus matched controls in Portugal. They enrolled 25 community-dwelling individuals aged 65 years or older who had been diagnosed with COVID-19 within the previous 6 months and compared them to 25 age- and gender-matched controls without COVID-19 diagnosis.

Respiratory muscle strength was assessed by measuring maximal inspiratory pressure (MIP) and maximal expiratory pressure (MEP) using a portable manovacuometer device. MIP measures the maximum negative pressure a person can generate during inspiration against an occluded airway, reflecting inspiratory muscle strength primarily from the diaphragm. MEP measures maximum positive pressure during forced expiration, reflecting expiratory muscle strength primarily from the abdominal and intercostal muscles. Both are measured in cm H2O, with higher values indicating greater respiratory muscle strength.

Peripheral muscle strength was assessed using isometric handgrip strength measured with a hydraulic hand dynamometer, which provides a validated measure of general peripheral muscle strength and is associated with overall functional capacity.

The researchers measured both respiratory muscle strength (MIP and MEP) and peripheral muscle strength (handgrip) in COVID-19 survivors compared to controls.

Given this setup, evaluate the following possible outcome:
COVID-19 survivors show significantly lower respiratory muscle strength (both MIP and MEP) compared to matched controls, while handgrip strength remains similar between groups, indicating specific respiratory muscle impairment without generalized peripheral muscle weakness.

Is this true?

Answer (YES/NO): YES